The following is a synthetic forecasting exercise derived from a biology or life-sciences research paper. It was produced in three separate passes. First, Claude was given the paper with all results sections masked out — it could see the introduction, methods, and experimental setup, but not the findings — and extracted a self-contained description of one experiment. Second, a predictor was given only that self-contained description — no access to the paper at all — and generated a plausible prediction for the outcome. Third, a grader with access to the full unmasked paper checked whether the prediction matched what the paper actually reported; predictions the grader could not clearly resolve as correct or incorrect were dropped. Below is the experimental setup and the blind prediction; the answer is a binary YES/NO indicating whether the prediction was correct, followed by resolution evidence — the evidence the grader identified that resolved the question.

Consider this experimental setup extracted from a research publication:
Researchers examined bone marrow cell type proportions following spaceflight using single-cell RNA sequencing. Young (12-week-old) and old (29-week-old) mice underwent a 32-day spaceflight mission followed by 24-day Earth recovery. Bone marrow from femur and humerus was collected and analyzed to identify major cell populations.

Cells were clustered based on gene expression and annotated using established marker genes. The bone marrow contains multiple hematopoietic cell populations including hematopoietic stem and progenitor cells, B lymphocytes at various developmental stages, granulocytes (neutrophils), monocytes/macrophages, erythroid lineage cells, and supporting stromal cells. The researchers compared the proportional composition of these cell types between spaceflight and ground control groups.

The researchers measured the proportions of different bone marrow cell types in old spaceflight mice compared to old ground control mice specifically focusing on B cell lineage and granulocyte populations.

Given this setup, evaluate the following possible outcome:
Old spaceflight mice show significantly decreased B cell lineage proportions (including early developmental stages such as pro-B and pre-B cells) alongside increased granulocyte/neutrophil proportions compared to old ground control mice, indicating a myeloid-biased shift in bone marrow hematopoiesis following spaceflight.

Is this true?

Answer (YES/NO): NO